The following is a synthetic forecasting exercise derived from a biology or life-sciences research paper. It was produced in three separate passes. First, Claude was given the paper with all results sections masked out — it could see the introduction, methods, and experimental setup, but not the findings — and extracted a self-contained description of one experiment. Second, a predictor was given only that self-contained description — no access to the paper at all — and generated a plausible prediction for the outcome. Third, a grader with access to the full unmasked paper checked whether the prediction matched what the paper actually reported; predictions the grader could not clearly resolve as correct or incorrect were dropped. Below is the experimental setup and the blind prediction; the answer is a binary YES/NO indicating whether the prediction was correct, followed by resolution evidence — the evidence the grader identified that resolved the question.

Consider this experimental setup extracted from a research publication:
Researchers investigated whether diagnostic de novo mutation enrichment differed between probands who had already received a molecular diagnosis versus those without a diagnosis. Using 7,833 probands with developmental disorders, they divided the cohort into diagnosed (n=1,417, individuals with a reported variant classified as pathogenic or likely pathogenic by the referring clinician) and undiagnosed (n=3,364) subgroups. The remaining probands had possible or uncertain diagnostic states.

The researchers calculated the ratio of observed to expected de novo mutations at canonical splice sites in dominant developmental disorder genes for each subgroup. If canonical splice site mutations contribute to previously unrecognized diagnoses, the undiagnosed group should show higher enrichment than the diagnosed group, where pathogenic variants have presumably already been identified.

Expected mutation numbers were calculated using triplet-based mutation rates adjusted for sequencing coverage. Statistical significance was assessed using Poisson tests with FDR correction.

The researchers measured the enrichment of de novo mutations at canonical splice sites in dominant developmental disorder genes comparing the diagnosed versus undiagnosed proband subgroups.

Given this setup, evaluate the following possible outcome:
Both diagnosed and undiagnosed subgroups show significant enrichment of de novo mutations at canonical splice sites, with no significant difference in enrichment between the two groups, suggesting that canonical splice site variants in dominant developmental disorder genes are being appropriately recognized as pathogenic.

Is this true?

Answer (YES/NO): NO